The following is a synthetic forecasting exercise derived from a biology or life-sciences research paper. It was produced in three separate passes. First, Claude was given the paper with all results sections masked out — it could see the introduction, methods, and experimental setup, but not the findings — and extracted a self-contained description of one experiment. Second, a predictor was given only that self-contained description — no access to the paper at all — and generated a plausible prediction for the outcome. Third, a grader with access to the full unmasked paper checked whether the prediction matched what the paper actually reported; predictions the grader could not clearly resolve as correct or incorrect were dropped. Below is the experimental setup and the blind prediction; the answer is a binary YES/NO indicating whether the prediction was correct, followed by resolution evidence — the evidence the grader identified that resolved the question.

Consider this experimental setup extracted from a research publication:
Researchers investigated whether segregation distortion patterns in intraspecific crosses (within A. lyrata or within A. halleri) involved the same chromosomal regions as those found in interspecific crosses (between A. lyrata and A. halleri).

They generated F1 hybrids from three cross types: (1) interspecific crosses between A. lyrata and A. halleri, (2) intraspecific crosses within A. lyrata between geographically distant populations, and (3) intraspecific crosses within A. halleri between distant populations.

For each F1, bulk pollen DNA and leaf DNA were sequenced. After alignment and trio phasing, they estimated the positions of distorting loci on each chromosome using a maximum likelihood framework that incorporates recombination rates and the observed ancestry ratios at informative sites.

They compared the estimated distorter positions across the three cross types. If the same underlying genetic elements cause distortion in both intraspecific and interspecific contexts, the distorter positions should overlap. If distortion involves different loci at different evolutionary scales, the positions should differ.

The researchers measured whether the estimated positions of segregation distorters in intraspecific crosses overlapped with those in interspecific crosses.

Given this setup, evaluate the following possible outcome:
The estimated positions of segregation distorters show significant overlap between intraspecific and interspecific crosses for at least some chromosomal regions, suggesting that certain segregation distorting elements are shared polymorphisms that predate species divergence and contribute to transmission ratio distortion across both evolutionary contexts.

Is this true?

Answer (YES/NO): NO